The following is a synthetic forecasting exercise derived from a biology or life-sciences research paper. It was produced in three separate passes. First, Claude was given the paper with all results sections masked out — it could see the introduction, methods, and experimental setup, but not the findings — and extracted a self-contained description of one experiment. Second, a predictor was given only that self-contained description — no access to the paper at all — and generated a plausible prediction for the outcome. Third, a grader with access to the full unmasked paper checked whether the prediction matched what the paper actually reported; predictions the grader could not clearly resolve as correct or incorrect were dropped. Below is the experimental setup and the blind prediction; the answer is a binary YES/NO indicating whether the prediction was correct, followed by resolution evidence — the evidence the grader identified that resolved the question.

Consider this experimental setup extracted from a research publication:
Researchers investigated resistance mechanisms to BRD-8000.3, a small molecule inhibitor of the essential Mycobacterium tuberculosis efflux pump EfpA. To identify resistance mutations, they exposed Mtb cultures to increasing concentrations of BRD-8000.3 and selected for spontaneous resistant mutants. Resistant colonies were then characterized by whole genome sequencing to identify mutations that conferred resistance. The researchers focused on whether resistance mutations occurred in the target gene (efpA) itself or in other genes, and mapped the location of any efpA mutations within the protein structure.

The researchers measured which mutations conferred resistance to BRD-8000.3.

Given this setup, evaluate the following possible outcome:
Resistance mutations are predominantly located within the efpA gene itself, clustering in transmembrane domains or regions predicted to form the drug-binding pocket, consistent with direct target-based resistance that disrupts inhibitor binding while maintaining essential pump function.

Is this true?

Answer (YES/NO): YES